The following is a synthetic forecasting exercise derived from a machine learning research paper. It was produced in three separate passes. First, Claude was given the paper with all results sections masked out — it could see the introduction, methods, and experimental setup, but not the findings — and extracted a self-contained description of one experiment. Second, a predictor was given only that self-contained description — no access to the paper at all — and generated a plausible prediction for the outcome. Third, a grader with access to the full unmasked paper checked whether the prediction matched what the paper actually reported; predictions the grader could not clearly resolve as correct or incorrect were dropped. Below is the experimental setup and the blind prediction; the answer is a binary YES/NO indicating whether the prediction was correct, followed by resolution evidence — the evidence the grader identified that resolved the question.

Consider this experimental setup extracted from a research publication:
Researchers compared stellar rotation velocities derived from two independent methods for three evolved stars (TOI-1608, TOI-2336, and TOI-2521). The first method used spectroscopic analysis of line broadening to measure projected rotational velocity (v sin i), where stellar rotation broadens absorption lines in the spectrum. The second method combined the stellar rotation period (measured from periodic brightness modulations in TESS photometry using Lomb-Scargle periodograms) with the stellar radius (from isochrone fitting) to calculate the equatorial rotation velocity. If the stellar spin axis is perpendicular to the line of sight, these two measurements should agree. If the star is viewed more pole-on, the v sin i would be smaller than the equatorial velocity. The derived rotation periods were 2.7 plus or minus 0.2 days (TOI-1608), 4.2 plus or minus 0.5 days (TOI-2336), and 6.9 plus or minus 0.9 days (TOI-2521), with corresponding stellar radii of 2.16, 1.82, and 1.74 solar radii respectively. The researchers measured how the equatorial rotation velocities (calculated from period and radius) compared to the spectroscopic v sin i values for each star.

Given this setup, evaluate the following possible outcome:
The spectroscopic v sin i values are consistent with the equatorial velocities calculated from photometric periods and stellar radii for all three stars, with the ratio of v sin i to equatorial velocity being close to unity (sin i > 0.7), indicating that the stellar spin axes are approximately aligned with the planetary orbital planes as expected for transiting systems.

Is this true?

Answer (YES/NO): NO